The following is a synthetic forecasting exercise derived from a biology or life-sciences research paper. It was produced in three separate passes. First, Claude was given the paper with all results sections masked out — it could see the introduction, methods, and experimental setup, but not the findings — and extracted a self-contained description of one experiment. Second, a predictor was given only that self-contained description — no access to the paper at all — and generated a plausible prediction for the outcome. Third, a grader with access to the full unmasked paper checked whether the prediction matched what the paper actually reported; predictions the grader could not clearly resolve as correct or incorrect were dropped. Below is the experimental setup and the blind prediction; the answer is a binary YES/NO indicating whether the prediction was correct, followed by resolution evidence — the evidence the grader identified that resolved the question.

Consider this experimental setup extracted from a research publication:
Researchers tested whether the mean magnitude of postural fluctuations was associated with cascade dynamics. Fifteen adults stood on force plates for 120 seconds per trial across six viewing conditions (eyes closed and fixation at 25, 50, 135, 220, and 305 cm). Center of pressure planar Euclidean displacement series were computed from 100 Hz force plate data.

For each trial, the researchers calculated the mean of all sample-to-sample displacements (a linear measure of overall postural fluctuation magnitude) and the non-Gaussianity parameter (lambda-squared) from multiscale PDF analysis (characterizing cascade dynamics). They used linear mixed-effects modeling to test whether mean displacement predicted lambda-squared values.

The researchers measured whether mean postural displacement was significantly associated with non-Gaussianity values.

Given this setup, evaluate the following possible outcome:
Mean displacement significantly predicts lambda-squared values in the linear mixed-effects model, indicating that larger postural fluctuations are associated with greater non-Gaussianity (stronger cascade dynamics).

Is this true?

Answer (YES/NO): YES